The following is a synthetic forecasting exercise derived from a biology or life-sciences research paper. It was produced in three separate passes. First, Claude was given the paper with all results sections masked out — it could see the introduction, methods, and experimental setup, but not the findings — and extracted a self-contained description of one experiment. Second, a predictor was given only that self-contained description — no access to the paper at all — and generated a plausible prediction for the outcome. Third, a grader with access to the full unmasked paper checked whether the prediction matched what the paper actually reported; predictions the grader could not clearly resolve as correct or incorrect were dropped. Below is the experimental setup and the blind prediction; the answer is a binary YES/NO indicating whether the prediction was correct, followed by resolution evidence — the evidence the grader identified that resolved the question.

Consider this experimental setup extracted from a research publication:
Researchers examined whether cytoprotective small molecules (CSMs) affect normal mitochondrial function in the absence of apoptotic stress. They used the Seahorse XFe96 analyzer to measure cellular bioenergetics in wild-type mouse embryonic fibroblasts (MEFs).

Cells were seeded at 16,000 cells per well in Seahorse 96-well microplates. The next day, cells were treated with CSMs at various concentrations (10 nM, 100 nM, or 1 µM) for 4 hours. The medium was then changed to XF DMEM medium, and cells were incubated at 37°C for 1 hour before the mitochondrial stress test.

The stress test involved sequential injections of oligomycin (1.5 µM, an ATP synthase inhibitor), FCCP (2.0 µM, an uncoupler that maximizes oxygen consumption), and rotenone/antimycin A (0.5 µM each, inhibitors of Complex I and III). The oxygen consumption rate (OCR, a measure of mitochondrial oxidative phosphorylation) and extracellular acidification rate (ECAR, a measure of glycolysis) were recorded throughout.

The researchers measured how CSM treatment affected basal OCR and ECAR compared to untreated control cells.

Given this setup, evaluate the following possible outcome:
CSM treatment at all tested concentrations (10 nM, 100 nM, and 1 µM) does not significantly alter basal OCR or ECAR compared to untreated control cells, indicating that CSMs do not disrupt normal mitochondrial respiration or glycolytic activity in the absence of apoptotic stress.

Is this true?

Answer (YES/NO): NO